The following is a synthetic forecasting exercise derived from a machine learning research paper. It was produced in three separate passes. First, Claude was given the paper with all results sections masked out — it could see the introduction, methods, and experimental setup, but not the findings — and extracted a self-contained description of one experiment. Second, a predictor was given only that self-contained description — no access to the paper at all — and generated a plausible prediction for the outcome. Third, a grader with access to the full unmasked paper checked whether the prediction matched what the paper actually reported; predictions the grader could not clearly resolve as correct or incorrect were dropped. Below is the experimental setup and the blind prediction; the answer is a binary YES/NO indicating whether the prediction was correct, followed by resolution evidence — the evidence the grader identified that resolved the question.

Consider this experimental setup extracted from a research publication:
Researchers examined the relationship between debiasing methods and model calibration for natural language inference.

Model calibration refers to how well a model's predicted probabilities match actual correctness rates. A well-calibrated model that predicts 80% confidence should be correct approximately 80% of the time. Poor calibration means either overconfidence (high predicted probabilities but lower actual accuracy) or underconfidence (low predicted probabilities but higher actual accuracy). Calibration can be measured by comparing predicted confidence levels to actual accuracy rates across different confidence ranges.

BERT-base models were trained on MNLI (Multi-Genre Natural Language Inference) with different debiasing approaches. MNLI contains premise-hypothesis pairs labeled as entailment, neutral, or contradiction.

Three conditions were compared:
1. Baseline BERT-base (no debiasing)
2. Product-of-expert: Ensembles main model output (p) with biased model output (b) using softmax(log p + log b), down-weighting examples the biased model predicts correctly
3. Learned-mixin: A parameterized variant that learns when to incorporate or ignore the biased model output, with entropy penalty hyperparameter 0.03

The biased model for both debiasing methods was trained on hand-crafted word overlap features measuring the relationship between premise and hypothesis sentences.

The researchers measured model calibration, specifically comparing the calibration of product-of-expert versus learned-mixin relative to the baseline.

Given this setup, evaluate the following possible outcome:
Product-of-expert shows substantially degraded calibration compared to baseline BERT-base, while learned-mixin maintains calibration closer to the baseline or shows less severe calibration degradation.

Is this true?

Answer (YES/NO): NO